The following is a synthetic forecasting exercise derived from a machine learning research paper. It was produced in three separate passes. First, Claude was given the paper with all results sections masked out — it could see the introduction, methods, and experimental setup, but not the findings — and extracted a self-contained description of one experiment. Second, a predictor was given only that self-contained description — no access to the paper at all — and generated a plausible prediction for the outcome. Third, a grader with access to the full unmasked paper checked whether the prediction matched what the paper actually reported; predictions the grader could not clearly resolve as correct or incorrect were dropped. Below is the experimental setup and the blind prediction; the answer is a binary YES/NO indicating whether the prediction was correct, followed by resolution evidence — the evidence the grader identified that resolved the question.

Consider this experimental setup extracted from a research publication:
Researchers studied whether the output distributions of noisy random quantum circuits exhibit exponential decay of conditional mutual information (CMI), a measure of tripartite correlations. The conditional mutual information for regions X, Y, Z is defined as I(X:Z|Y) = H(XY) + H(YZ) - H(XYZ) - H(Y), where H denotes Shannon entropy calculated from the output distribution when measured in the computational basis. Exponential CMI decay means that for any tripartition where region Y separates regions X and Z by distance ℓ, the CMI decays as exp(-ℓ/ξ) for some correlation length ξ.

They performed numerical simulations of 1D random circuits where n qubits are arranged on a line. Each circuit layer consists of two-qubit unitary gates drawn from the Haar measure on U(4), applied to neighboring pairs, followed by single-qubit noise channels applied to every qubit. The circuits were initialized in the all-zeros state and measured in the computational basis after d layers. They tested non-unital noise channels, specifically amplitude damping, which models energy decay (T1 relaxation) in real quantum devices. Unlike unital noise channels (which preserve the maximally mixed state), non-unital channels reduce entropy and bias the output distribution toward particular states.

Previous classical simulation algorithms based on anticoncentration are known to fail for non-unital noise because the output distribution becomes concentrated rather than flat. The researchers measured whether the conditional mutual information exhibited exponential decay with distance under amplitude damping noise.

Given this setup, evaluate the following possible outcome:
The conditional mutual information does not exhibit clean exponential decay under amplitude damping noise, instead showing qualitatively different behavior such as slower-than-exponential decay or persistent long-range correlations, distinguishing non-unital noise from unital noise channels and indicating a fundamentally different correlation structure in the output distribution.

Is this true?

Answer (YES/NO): NO